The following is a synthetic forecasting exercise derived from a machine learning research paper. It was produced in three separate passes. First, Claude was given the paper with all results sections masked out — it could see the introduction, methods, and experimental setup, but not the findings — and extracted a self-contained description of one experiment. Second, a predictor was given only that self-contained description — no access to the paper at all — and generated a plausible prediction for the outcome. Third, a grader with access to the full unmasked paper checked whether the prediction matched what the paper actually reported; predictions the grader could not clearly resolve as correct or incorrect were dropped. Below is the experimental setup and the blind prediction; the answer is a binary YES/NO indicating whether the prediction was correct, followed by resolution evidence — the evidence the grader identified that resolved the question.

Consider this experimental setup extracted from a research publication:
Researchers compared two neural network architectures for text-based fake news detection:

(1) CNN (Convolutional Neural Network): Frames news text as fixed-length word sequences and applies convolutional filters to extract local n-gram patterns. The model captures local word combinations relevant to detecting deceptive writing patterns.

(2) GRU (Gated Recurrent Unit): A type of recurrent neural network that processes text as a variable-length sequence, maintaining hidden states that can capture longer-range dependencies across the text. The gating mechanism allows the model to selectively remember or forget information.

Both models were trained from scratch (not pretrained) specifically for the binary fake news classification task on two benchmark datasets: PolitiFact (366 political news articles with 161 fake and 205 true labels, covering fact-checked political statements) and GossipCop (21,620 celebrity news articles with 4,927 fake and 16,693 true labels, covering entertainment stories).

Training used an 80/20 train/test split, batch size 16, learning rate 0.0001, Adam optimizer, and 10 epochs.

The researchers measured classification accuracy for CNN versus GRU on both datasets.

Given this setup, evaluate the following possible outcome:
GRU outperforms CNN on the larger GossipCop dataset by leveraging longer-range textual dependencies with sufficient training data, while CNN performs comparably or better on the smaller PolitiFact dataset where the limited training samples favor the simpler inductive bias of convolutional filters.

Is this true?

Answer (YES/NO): NO